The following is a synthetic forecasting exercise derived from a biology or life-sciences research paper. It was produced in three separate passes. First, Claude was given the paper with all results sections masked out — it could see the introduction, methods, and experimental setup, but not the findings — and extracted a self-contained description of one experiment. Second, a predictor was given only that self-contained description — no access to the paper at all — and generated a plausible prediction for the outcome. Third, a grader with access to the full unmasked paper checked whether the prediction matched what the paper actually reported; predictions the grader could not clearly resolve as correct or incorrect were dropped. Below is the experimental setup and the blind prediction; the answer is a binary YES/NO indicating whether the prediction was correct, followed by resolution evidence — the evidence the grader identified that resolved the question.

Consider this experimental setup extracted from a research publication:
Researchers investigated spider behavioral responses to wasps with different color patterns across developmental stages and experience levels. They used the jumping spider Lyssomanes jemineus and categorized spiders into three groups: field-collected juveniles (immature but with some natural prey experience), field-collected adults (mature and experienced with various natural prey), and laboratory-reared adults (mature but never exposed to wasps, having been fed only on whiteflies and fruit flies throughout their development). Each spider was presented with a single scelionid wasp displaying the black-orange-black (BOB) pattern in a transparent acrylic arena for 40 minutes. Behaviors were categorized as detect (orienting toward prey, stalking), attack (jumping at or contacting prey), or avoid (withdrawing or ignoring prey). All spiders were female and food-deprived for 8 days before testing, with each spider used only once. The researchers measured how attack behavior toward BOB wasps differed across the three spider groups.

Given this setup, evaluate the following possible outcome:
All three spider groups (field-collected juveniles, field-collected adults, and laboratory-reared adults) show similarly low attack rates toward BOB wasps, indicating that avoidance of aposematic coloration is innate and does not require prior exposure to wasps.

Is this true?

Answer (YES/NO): NO